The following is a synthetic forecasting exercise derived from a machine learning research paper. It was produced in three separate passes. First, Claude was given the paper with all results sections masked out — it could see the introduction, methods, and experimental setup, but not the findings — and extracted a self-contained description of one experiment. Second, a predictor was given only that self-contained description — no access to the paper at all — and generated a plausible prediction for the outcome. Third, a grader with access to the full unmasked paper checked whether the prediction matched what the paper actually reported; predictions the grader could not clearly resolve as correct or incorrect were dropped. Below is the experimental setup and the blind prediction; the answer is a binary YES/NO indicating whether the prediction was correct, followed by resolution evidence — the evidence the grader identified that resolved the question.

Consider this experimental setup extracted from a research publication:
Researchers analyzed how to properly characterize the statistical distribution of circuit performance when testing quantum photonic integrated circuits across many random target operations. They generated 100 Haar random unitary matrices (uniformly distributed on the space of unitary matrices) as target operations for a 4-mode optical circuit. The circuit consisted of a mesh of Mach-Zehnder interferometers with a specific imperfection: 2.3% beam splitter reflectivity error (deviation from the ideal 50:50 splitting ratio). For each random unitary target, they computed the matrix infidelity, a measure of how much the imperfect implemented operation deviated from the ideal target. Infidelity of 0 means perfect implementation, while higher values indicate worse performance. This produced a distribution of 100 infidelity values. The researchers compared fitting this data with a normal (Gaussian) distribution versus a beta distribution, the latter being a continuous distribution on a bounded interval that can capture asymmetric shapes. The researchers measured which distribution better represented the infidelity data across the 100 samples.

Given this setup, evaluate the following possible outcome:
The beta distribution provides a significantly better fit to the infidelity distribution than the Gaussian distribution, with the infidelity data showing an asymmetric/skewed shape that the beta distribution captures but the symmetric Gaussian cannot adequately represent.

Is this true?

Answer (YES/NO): YES